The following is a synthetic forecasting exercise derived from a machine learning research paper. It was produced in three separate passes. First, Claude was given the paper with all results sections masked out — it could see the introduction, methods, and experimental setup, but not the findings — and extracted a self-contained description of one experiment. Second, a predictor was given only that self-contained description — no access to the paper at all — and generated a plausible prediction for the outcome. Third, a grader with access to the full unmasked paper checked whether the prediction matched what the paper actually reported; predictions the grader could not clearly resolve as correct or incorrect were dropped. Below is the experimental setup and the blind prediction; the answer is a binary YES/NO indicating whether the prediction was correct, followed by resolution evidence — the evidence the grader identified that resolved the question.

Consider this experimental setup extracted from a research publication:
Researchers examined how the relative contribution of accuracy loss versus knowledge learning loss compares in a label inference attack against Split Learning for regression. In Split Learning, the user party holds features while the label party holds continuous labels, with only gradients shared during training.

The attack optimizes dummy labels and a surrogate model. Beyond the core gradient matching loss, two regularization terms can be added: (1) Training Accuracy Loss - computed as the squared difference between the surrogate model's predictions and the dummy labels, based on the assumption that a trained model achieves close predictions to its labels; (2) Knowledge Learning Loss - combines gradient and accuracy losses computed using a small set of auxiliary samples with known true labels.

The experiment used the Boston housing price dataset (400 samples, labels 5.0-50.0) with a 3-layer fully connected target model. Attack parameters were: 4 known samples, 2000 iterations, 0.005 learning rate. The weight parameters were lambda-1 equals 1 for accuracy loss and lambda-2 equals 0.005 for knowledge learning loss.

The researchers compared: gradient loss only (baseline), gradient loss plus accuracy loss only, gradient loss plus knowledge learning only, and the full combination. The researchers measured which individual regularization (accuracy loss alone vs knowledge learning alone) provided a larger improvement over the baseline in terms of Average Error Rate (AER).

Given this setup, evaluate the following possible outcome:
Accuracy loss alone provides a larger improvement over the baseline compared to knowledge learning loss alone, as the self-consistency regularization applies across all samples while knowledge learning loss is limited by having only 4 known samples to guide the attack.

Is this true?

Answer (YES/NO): NO